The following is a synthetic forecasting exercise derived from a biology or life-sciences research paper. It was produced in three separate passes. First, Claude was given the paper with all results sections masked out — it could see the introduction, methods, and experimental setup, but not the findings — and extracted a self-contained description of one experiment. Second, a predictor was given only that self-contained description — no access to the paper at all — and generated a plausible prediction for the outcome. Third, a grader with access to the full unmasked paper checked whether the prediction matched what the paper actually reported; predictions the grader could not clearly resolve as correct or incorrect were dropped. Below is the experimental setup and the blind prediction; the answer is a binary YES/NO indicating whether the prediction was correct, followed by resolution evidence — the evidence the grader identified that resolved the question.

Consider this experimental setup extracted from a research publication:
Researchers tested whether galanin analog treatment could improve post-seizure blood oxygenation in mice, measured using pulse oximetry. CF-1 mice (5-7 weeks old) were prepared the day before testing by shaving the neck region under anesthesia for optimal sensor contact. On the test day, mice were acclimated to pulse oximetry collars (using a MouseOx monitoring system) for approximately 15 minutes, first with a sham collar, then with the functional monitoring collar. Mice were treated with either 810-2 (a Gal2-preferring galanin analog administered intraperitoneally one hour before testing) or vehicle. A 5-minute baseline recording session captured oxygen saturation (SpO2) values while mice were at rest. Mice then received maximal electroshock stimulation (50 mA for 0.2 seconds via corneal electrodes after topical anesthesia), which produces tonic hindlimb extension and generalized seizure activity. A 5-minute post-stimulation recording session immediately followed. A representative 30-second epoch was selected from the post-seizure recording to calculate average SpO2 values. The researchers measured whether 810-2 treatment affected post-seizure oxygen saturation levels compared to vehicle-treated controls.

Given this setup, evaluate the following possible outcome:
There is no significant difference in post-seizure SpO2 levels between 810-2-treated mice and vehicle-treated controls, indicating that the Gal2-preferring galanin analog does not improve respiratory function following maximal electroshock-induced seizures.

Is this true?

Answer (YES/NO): YES